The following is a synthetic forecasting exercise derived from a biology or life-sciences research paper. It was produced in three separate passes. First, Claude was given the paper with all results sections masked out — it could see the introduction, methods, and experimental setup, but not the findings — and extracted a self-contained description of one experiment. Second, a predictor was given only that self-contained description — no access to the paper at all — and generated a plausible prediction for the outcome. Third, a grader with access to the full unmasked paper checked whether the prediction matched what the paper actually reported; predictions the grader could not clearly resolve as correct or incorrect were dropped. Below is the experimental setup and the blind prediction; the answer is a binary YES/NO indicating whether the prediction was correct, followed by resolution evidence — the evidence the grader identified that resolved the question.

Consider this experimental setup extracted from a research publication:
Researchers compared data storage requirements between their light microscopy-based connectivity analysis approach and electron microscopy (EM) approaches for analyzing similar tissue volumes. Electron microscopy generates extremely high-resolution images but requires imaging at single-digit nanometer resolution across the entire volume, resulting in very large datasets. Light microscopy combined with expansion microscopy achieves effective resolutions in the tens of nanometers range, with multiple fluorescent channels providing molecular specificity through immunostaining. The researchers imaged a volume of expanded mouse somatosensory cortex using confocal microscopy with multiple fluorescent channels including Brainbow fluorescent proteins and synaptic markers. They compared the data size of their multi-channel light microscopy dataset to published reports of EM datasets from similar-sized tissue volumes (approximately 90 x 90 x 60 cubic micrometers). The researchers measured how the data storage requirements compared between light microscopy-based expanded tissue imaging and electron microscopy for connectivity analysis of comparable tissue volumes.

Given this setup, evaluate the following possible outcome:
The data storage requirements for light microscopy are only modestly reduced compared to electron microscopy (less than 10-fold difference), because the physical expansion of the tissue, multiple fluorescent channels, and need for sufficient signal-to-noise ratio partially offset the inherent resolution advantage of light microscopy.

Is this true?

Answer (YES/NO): NO